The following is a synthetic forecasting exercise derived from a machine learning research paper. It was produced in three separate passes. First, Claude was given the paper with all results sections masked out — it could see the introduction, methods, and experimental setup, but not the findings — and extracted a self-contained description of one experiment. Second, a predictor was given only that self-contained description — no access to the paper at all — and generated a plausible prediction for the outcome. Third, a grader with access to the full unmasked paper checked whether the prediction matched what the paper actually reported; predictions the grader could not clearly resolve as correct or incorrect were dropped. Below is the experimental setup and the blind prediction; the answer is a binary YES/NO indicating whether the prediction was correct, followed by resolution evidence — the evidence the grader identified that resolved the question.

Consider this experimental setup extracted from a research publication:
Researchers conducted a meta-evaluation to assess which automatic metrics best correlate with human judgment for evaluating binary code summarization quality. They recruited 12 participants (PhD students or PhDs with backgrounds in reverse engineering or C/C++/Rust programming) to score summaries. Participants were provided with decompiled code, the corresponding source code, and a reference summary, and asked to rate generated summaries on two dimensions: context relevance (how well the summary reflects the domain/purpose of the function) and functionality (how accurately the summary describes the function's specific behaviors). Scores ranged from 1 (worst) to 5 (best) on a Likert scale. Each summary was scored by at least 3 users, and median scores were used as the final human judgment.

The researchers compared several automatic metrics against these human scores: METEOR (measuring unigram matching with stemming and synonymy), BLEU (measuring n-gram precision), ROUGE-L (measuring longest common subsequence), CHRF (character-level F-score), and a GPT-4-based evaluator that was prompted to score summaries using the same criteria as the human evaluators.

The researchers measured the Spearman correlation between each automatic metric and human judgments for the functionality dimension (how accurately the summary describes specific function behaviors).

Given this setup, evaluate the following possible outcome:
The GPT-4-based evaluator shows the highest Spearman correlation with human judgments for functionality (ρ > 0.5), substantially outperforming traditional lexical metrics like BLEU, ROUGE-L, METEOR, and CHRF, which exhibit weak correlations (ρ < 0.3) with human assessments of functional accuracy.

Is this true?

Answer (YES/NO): NO